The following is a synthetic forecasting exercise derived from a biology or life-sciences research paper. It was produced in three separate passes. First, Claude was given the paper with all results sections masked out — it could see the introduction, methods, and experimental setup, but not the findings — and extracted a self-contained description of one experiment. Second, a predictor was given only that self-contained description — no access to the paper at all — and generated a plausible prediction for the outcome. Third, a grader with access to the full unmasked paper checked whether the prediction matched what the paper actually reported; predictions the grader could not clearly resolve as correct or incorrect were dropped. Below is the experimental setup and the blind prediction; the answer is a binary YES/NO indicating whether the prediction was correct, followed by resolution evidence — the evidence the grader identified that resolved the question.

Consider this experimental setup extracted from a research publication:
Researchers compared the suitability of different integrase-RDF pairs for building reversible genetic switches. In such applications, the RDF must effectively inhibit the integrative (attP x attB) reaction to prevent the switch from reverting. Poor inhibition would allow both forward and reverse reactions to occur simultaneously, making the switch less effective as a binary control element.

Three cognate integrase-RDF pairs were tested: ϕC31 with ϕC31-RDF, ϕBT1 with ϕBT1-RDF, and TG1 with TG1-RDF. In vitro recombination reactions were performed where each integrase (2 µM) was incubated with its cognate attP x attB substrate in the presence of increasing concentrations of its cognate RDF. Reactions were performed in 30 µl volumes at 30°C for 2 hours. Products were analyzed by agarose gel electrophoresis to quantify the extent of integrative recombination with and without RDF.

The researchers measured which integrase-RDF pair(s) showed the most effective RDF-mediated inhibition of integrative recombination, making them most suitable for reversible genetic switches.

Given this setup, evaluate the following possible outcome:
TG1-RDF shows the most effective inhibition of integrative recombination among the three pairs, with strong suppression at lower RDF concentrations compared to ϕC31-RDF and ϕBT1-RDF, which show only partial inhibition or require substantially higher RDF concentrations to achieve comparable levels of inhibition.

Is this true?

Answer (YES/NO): NO